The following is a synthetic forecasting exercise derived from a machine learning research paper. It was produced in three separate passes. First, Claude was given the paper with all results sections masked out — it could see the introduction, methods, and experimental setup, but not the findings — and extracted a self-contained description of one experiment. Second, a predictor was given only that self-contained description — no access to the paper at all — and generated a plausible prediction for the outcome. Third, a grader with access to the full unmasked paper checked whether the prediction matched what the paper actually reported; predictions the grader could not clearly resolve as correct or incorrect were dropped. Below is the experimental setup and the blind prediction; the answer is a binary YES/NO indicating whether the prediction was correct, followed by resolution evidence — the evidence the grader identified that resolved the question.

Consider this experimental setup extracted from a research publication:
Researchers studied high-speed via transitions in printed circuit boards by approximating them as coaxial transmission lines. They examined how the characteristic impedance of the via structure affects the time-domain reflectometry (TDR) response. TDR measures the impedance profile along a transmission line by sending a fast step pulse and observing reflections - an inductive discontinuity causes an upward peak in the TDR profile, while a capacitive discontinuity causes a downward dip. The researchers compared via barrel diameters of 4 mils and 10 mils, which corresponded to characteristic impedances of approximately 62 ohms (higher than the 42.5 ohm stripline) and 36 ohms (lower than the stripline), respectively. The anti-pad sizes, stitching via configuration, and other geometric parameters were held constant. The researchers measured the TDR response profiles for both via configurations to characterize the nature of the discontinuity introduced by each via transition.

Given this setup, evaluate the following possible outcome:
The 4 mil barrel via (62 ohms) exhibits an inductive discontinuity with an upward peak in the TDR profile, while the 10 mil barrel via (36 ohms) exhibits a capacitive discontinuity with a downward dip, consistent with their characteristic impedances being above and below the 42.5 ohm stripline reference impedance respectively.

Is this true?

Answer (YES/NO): YES